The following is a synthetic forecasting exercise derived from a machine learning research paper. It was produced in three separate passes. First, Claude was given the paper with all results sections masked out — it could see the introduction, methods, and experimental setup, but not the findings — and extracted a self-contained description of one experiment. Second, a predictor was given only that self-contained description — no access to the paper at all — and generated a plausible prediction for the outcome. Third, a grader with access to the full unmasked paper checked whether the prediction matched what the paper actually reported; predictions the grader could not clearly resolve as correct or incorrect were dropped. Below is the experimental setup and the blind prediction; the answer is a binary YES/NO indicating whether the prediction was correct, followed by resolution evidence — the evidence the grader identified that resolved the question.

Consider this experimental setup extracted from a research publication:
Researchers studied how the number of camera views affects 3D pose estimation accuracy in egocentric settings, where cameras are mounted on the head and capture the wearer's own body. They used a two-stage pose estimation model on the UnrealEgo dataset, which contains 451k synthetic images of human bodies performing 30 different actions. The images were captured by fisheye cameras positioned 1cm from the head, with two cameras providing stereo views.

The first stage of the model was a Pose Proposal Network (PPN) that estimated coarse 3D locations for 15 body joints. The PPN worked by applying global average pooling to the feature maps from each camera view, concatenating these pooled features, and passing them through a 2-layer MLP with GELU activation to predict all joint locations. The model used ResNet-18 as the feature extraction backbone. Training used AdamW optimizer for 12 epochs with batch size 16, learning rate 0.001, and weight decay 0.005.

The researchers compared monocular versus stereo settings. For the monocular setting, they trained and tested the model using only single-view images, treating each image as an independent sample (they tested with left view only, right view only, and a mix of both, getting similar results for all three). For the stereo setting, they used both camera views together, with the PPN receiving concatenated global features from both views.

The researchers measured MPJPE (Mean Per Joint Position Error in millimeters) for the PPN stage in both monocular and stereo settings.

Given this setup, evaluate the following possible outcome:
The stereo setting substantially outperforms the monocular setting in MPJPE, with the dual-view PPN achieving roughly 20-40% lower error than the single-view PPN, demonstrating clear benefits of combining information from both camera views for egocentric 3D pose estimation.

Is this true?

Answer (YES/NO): NO